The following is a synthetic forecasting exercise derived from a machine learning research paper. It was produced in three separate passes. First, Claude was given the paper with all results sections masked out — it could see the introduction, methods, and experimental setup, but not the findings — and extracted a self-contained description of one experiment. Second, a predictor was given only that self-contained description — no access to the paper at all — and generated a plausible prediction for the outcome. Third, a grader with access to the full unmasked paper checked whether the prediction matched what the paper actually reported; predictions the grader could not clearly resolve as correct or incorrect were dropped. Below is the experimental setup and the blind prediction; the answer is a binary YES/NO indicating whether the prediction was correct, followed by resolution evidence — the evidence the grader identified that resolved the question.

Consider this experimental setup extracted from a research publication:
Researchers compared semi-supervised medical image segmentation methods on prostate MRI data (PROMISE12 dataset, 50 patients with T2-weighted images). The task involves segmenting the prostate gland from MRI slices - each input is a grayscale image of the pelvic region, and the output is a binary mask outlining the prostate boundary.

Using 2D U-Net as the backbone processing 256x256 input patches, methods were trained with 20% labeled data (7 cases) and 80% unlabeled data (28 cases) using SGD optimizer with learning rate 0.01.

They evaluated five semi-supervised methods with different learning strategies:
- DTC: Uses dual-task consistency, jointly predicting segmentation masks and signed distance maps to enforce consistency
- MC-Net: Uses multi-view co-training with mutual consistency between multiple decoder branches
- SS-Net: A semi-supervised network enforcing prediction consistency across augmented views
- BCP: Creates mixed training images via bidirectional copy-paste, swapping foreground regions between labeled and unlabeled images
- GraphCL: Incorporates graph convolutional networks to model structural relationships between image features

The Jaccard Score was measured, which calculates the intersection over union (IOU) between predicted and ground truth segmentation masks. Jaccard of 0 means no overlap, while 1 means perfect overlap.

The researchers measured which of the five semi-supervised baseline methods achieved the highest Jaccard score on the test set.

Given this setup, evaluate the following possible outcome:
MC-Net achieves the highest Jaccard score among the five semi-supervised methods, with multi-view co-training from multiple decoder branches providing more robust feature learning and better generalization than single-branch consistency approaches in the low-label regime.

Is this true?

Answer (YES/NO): NO